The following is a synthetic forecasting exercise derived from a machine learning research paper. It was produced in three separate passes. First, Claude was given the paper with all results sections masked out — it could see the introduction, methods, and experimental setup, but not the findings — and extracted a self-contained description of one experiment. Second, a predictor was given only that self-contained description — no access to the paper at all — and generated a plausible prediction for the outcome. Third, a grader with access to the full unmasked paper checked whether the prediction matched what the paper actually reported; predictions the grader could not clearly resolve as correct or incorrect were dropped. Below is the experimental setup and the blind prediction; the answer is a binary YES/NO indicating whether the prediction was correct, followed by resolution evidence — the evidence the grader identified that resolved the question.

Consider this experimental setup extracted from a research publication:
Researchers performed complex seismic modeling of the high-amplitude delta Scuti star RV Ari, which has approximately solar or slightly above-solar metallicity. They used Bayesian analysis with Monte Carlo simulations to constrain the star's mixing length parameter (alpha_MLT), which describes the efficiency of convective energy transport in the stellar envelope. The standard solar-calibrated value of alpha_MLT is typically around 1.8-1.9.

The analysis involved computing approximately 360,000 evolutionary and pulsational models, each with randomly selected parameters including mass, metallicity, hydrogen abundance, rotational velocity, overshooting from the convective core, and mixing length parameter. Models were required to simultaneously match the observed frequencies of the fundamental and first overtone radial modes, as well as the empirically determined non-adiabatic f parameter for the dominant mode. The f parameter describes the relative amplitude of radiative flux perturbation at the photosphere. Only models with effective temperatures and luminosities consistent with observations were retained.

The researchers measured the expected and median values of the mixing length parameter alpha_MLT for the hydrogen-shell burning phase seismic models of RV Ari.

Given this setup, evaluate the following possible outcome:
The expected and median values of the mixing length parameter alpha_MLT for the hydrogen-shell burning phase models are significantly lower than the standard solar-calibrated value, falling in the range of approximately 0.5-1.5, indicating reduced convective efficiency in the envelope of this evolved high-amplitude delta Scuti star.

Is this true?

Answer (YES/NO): YES